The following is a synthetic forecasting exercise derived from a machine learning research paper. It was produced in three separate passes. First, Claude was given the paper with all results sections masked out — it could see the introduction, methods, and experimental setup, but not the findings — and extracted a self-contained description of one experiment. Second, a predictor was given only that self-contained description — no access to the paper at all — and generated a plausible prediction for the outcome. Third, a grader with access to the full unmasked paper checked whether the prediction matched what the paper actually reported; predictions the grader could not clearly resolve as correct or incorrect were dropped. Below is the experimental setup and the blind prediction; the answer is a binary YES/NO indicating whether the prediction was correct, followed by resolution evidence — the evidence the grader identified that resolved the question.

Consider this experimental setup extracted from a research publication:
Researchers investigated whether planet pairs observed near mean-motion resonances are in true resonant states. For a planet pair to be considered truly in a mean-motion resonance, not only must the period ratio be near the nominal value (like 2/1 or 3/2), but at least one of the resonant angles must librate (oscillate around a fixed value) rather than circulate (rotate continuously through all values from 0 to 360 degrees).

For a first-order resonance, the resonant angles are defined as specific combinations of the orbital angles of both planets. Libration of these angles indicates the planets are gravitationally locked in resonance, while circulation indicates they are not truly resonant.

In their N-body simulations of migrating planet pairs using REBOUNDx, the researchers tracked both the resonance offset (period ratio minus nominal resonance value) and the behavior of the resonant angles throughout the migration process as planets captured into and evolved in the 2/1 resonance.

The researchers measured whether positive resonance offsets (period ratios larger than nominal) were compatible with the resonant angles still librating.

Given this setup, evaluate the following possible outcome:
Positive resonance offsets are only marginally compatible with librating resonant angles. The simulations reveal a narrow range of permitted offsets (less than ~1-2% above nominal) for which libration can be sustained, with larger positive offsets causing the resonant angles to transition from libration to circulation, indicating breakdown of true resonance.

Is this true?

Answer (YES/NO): NO